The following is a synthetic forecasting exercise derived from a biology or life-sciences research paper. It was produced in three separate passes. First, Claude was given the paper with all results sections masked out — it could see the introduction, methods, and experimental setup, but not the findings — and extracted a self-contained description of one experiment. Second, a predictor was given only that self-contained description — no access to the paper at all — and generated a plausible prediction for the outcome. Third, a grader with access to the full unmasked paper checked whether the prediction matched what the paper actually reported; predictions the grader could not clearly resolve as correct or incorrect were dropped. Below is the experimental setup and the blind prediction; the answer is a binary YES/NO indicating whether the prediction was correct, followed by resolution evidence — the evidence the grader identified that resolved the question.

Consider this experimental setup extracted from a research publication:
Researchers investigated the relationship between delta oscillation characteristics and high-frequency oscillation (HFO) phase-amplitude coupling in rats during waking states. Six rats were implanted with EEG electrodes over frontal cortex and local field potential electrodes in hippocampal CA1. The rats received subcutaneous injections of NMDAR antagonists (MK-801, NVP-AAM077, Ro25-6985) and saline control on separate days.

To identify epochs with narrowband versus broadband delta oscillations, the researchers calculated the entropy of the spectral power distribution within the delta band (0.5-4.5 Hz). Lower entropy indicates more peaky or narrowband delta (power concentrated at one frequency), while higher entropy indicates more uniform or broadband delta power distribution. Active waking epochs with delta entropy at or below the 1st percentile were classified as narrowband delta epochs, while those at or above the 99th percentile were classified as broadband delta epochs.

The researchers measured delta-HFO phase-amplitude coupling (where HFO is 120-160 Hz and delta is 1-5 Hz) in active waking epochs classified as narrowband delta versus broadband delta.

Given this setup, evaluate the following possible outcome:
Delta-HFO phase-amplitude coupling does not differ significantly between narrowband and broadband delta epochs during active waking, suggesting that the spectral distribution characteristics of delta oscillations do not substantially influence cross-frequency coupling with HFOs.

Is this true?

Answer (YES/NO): NO